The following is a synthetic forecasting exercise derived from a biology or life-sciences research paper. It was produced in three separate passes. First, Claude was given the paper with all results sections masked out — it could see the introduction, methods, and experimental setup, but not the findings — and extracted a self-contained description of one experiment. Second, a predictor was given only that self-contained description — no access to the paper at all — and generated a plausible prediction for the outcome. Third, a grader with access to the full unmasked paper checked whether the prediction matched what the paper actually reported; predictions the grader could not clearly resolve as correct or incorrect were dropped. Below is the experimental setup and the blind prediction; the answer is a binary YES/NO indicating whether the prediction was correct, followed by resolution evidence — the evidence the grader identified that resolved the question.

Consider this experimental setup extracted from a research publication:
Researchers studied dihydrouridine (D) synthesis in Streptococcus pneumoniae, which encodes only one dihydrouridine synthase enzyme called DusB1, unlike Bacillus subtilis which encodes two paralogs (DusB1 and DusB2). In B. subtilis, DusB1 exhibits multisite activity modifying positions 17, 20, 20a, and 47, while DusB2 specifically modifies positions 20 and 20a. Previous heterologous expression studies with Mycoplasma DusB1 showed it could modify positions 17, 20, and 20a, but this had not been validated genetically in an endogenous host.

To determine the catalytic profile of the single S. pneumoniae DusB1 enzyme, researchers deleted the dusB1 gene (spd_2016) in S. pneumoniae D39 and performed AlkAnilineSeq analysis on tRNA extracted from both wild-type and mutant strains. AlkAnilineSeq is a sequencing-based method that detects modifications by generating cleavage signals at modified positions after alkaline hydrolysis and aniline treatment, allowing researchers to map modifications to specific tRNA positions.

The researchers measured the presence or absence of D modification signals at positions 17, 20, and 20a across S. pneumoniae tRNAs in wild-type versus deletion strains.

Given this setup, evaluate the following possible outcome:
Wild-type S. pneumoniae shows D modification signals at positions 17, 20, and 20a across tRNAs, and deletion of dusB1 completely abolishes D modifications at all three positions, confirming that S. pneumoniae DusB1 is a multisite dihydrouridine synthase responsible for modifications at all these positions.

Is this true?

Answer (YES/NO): YES